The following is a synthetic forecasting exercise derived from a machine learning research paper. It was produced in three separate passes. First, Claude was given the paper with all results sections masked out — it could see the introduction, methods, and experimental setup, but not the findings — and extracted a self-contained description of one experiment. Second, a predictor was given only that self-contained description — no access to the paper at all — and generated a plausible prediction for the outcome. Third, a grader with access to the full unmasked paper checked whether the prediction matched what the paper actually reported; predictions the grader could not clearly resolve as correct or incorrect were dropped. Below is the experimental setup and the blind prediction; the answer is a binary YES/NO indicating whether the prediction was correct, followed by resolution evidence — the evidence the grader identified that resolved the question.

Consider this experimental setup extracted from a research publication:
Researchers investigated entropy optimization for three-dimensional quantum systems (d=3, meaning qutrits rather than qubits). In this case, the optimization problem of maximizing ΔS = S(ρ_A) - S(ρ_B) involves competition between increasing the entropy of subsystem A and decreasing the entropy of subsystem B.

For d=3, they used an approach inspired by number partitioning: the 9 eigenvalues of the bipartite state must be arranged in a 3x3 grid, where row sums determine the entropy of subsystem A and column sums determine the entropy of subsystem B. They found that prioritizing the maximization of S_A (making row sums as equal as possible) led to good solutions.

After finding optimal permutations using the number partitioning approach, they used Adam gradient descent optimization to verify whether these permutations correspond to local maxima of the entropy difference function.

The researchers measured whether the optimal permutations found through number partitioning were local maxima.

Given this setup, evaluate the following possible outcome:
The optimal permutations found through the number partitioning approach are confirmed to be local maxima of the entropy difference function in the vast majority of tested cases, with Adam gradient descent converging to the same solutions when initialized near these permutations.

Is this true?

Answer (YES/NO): NO